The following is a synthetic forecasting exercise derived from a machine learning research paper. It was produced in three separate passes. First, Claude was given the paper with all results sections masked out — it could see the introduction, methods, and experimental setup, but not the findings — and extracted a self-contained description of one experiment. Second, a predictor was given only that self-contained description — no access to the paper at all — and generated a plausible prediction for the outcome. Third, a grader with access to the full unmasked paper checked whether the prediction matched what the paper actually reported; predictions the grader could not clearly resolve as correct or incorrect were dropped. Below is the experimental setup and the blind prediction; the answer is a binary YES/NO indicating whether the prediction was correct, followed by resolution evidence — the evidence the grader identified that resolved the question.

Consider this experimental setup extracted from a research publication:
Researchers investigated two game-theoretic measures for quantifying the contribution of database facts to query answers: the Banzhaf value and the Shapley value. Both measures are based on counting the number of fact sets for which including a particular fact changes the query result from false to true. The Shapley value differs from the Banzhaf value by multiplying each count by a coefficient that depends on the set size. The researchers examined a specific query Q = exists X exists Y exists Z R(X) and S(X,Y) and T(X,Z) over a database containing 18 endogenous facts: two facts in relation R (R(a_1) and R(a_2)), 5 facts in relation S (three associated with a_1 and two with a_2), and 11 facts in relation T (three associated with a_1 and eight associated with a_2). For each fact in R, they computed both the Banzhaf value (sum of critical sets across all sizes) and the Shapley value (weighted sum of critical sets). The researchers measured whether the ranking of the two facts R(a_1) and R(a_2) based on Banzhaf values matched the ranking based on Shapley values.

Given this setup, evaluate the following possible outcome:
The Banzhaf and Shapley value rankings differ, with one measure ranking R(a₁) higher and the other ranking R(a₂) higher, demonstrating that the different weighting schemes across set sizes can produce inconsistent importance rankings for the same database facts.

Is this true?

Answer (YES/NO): YES